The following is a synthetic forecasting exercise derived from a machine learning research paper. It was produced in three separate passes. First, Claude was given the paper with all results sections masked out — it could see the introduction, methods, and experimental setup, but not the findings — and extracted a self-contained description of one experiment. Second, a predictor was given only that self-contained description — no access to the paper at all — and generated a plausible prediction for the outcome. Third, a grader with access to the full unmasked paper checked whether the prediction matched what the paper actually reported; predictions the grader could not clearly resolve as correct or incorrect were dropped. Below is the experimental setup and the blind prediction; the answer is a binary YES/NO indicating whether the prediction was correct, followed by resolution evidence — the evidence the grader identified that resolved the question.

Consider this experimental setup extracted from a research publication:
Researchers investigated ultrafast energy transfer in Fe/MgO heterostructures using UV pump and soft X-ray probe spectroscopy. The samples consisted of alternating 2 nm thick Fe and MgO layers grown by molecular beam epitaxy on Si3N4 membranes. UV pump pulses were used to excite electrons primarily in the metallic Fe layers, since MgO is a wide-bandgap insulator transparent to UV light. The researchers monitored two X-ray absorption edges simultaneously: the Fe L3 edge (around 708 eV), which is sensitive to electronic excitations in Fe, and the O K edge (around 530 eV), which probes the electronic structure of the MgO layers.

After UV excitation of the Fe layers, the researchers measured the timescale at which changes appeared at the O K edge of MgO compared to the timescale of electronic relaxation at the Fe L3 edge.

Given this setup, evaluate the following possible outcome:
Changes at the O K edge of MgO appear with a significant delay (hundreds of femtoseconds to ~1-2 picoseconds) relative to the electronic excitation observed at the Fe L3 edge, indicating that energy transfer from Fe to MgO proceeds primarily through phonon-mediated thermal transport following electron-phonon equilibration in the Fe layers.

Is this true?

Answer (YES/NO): NO